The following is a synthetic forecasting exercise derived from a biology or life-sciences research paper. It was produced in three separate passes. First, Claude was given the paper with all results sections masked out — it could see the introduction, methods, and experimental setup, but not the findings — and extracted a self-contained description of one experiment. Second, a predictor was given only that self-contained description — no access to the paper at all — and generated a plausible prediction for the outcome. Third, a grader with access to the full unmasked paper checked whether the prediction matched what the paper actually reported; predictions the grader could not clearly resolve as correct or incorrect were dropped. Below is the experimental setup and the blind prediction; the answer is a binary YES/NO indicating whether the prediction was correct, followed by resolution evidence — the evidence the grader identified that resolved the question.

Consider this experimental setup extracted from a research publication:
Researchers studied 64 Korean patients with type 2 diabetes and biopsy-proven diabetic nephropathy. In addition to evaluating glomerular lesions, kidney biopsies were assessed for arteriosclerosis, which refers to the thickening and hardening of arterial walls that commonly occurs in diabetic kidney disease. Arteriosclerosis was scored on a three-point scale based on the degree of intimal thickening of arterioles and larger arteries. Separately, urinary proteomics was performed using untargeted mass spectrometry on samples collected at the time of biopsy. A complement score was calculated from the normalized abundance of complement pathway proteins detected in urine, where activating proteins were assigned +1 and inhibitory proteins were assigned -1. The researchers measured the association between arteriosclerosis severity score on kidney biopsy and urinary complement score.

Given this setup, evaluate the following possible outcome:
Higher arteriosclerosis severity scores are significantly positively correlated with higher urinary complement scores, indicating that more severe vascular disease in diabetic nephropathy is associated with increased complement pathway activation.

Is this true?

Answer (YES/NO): NO